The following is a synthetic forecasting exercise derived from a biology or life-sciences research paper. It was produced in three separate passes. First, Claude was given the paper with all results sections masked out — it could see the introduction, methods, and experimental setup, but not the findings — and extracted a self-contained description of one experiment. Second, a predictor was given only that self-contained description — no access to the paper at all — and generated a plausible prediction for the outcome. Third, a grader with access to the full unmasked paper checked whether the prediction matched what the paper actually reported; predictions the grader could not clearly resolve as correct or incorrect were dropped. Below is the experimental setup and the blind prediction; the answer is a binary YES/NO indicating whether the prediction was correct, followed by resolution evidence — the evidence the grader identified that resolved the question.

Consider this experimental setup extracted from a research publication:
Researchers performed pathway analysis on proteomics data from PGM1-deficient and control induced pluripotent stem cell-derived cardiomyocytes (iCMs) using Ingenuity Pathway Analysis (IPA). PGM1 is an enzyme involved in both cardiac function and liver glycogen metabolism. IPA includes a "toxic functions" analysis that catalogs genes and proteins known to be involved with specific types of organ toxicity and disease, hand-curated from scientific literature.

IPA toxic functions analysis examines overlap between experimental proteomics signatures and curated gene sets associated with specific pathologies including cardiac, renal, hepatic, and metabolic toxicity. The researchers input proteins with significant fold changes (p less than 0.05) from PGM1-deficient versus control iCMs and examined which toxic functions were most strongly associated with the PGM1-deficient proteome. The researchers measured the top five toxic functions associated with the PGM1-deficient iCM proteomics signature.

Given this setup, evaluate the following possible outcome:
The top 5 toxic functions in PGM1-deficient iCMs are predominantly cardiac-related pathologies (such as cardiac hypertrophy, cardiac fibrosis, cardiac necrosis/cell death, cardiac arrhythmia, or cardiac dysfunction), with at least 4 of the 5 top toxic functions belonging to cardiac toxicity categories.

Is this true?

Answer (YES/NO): YES